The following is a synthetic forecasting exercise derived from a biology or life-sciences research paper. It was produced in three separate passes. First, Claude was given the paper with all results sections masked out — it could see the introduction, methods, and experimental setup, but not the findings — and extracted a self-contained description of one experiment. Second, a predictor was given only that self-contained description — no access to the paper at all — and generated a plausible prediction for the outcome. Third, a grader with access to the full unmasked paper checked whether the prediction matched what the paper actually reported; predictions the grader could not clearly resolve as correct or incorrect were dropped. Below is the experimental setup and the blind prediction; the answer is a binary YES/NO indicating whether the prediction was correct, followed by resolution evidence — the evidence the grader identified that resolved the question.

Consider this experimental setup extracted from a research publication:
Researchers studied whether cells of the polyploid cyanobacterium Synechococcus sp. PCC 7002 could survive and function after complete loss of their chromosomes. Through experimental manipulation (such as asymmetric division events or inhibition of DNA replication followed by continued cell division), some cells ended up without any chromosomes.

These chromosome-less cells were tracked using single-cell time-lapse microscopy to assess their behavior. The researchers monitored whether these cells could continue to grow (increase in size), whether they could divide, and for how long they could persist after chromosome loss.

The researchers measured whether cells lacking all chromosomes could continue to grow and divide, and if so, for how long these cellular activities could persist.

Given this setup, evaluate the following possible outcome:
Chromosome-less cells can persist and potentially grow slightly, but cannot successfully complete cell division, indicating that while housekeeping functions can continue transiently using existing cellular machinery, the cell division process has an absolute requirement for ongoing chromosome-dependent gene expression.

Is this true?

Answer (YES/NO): NO